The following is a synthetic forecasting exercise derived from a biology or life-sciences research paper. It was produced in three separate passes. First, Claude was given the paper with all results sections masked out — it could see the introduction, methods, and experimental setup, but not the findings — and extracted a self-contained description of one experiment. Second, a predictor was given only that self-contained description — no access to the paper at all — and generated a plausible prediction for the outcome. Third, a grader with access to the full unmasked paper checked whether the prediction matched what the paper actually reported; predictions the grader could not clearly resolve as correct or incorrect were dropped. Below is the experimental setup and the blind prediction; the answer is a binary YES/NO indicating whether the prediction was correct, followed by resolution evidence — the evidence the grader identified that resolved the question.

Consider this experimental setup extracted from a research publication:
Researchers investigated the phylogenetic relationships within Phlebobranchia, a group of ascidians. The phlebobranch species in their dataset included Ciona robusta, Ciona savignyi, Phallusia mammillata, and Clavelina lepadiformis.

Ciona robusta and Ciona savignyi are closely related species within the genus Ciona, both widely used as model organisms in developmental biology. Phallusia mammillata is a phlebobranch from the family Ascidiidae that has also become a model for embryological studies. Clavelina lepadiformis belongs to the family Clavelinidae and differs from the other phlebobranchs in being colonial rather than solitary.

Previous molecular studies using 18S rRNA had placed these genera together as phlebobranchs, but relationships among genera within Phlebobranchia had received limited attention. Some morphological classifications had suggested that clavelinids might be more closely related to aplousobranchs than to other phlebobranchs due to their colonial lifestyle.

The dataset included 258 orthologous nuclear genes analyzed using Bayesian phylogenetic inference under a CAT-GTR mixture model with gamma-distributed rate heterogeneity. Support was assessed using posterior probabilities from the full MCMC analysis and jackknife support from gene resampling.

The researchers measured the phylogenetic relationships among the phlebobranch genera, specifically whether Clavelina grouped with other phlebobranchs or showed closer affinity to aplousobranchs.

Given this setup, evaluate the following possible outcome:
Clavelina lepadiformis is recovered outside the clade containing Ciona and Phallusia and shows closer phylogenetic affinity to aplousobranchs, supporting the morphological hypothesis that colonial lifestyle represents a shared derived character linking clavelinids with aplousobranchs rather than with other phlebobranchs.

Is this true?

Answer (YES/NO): YES